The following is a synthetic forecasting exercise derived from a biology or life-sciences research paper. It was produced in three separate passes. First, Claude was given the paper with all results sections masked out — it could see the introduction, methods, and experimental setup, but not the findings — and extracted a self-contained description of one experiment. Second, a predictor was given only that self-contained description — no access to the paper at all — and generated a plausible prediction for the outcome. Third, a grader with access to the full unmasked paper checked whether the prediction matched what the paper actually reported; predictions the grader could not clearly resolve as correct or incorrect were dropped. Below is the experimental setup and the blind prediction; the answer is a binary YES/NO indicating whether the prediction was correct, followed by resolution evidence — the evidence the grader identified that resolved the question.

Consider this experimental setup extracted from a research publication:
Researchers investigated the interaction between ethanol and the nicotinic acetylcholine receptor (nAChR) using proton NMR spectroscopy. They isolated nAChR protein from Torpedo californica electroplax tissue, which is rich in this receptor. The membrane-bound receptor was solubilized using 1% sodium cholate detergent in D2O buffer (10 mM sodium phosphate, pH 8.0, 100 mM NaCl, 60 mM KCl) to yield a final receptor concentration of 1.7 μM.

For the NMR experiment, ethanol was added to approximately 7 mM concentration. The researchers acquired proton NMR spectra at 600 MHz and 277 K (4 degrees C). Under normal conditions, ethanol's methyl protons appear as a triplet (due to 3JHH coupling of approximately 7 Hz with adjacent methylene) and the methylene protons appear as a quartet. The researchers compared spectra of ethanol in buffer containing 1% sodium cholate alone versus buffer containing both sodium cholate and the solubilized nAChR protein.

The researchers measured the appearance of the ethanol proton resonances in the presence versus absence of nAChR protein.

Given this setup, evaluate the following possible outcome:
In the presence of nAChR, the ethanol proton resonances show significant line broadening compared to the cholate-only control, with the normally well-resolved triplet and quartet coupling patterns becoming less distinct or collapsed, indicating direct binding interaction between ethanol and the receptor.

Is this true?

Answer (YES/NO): YES